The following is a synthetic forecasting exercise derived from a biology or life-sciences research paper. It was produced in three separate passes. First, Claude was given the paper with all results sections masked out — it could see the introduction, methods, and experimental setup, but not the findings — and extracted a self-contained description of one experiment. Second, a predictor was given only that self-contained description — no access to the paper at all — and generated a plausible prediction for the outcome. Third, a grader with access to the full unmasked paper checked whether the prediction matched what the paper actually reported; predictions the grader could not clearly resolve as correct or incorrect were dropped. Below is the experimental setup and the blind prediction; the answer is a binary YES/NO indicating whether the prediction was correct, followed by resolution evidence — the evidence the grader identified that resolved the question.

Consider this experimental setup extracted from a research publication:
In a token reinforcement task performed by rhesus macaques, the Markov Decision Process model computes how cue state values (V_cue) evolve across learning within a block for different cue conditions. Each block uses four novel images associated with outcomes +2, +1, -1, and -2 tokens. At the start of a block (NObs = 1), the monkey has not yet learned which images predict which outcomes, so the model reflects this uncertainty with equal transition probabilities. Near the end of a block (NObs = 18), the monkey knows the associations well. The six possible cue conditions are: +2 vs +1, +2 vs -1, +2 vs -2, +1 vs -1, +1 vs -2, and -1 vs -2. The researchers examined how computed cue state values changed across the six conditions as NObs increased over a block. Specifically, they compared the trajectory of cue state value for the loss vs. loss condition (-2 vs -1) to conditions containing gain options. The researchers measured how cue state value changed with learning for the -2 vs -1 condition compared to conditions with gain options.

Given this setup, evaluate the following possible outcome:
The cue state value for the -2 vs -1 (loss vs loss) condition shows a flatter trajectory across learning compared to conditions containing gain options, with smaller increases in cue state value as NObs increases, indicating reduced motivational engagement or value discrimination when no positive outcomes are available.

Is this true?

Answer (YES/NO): NO